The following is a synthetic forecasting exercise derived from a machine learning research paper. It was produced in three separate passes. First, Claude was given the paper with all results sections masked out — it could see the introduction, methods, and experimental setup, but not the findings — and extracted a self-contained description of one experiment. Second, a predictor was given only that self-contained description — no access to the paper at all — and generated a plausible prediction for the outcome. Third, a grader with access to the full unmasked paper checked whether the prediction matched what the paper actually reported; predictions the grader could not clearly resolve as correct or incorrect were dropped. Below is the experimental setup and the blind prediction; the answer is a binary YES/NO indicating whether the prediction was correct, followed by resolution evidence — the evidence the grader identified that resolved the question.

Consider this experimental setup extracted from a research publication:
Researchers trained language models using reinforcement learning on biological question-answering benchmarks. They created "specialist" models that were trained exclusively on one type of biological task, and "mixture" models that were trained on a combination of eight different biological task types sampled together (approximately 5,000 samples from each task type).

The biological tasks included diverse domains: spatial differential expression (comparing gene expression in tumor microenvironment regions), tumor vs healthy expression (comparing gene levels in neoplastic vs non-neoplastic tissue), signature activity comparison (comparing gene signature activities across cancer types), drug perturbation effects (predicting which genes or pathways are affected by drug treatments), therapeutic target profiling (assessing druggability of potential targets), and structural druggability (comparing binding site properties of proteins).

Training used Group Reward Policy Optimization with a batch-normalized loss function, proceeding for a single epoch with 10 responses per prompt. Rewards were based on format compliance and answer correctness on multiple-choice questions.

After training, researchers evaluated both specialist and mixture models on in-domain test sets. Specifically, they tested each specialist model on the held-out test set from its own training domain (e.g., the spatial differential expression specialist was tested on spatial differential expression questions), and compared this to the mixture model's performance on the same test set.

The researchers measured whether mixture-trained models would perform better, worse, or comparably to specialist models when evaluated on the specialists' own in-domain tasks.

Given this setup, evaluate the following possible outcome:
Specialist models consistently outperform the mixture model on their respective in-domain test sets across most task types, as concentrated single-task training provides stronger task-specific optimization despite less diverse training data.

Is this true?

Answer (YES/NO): NO